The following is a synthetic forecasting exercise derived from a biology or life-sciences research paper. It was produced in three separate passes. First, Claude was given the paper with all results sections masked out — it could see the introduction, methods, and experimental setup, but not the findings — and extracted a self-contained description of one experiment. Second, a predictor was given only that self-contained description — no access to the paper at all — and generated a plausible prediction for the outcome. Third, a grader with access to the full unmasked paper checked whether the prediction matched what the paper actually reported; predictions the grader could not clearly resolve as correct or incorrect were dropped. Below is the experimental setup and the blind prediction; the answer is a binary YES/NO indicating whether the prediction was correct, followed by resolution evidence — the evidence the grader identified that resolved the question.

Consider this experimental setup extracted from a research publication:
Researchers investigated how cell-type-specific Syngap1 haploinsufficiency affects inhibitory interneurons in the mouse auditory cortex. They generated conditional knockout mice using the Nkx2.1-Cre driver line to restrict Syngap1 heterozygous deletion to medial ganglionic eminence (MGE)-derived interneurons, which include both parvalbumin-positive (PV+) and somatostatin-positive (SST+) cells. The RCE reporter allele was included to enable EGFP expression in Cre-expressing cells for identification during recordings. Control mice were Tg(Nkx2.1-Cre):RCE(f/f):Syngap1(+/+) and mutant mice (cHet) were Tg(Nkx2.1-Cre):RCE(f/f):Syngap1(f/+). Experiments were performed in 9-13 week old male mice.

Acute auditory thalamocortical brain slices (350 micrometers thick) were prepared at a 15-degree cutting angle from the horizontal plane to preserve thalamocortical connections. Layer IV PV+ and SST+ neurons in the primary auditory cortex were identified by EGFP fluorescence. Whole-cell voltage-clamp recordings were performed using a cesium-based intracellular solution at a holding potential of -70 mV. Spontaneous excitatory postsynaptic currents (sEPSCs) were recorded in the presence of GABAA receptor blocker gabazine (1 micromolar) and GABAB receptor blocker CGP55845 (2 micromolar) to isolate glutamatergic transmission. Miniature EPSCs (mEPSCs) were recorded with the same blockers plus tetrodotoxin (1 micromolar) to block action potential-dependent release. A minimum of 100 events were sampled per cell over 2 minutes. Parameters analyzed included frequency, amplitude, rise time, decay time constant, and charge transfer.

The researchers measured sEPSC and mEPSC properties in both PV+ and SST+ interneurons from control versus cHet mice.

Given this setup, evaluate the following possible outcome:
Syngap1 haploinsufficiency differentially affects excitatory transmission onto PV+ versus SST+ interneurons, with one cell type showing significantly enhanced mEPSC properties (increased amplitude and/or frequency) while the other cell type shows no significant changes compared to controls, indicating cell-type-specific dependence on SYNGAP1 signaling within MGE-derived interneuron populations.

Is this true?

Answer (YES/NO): NO